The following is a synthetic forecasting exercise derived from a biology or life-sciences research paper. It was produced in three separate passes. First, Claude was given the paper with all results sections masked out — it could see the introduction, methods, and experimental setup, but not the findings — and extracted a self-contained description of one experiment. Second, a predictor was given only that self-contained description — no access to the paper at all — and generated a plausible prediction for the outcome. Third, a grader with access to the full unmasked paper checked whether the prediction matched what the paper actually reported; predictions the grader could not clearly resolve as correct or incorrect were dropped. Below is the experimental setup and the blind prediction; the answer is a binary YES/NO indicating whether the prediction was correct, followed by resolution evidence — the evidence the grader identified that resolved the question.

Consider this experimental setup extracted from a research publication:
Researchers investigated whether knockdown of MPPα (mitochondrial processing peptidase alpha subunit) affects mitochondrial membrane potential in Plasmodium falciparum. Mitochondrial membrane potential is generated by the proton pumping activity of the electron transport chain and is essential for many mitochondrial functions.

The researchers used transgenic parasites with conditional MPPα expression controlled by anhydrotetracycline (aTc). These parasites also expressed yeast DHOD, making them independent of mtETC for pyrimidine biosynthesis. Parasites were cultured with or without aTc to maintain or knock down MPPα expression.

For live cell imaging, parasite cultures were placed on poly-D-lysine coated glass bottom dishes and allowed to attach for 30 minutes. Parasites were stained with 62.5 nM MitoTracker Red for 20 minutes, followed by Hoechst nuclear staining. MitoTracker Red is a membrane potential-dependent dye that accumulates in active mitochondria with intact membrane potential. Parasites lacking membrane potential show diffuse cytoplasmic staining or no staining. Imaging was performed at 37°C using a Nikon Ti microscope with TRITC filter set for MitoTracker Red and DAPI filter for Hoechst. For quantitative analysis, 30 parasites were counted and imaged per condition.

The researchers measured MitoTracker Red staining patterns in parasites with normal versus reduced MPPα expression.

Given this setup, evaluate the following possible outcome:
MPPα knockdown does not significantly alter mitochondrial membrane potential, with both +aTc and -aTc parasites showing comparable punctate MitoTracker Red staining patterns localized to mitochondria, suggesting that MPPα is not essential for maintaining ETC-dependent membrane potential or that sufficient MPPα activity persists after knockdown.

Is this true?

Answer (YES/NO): NO